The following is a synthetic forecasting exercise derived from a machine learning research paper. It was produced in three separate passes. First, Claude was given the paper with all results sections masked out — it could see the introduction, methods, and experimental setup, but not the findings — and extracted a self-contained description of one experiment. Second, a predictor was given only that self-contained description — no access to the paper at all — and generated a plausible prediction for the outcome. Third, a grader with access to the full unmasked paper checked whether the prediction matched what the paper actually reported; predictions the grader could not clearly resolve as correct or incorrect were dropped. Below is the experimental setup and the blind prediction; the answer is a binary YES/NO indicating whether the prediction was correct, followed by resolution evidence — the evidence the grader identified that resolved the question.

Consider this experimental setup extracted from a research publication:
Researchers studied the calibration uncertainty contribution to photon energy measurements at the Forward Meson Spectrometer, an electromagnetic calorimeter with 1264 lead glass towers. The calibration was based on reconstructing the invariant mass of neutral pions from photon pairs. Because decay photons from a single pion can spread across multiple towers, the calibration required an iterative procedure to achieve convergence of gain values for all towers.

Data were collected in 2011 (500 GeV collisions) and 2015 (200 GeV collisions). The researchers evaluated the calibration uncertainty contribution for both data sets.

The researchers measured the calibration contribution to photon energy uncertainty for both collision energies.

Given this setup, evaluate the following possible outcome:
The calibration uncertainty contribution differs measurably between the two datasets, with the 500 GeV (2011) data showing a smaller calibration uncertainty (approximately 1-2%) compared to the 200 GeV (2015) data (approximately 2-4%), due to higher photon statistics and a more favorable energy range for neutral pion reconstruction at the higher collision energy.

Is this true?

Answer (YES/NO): NO